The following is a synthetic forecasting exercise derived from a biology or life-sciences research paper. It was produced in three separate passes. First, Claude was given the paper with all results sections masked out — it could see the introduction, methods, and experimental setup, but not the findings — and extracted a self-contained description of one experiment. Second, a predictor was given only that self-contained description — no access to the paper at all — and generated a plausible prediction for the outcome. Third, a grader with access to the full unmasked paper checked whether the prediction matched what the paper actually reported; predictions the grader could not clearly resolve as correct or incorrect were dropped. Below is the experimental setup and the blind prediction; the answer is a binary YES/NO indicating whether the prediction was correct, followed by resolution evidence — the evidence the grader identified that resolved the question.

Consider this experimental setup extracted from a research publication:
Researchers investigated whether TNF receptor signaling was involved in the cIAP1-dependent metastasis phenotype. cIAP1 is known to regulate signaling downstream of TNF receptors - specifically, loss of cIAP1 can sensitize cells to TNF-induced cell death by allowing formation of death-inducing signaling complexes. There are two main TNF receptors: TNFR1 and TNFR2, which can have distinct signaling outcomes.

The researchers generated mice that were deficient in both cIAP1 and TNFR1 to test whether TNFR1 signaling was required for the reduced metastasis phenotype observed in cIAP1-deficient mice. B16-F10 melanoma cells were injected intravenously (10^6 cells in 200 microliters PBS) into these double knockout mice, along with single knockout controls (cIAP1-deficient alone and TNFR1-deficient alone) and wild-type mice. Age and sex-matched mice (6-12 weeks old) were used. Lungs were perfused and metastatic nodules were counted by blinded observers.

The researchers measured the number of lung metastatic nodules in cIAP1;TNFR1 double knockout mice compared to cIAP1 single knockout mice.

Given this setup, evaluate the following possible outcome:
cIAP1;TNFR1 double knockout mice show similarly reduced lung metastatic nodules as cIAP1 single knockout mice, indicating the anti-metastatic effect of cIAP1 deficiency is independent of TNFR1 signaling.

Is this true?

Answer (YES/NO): NO